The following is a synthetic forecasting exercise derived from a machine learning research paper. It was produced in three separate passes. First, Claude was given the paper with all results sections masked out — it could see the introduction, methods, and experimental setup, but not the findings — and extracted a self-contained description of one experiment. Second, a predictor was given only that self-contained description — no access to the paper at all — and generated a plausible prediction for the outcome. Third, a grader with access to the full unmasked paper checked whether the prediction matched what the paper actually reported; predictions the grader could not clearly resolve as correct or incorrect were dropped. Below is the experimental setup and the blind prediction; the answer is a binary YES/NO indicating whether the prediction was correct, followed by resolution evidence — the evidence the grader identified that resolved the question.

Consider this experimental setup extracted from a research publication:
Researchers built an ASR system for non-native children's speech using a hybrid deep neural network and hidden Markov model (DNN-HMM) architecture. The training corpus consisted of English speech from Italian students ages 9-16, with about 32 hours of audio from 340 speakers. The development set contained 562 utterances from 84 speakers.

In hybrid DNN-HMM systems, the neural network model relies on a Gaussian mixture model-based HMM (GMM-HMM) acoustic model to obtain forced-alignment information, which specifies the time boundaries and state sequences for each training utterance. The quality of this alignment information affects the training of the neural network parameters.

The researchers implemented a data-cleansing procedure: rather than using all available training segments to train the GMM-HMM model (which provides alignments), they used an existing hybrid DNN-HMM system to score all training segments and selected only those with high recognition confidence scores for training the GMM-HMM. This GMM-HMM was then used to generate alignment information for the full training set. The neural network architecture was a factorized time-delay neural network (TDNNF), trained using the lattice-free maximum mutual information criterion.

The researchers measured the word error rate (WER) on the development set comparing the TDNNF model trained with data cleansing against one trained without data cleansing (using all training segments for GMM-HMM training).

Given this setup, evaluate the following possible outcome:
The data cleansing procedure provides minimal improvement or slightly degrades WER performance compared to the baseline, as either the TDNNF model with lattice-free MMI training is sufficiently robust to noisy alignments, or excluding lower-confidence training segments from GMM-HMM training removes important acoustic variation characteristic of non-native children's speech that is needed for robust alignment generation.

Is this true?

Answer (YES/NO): NO